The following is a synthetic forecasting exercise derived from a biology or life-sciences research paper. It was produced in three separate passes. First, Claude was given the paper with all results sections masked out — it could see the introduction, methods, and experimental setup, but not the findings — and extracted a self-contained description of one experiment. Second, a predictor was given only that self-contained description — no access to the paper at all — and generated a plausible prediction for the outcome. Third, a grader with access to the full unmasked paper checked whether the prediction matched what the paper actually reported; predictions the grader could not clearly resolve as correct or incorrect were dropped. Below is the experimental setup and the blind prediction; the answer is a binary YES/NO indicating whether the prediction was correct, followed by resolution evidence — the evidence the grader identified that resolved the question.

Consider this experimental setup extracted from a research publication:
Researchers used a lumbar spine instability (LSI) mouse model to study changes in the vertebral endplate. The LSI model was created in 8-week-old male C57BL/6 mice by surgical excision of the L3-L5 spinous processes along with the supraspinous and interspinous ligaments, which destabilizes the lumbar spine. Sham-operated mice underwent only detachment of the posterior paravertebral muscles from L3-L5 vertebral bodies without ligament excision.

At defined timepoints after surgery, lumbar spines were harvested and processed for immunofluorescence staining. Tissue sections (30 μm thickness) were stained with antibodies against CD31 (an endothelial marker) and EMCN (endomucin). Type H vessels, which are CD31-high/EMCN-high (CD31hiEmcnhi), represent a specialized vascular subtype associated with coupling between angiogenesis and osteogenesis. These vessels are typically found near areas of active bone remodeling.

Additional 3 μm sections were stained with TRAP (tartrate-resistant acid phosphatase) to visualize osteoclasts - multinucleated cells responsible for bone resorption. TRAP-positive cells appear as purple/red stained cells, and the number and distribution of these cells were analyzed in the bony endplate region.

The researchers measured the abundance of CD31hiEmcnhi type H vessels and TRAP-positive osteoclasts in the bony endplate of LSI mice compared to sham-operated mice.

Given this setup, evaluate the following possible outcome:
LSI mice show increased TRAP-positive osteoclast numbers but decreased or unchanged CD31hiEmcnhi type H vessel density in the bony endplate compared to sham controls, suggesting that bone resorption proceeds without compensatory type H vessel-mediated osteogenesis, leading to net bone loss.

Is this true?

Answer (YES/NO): NO